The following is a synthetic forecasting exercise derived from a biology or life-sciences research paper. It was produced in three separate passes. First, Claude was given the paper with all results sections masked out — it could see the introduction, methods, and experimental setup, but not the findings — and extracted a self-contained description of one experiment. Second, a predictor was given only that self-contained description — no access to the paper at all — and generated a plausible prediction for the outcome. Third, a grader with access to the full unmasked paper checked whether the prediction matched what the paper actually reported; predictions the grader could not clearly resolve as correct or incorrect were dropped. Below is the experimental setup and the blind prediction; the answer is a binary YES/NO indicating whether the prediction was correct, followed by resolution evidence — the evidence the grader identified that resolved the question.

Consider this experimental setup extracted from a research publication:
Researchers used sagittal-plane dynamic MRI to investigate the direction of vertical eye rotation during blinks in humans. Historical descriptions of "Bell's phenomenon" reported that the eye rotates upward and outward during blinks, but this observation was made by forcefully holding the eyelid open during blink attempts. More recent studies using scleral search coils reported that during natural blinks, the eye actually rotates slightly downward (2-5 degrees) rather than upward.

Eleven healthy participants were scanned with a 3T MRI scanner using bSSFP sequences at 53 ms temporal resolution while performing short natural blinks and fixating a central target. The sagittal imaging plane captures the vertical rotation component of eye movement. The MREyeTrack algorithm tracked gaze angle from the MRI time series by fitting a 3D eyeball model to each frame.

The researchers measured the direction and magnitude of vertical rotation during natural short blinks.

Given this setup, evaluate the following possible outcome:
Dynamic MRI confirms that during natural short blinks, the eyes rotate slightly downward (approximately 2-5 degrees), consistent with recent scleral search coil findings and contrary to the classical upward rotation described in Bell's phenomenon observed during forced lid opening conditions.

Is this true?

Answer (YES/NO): NO